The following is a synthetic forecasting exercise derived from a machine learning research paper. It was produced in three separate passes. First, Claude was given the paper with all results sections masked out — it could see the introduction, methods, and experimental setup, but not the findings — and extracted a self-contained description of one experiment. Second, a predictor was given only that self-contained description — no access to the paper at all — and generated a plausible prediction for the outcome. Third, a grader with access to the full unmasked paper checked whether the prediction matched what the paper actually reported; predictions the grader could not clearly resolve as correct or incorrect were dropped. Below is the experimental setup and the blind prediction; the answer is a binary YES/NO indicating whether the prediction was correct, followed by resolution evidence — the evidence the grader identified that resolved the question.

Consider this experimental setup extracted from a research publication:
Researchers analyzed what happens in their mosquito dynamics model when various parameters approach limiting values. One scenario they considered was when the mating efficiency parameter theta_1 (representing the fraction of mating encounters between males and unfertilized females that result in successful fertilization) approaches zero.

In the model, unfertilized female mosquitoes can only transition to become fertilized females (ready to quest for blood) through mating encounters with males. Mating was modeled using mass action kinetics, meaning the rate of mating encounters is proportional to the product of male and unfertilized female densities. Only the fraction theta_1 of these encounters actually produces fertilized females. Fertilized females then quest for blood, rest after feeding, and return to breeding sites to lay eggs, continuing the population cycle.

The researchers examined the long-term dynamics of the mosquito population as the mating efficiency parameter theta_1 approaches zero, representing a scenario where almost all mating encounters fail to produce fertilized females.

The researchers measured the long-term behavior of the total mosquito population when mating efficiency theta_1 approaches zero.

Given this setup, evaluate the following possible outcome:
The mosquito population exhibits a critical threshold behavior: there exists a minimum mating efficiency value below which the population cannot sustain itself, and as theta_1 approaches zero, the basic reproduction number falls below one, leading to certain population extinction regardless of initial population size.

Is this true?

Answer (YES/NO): NO